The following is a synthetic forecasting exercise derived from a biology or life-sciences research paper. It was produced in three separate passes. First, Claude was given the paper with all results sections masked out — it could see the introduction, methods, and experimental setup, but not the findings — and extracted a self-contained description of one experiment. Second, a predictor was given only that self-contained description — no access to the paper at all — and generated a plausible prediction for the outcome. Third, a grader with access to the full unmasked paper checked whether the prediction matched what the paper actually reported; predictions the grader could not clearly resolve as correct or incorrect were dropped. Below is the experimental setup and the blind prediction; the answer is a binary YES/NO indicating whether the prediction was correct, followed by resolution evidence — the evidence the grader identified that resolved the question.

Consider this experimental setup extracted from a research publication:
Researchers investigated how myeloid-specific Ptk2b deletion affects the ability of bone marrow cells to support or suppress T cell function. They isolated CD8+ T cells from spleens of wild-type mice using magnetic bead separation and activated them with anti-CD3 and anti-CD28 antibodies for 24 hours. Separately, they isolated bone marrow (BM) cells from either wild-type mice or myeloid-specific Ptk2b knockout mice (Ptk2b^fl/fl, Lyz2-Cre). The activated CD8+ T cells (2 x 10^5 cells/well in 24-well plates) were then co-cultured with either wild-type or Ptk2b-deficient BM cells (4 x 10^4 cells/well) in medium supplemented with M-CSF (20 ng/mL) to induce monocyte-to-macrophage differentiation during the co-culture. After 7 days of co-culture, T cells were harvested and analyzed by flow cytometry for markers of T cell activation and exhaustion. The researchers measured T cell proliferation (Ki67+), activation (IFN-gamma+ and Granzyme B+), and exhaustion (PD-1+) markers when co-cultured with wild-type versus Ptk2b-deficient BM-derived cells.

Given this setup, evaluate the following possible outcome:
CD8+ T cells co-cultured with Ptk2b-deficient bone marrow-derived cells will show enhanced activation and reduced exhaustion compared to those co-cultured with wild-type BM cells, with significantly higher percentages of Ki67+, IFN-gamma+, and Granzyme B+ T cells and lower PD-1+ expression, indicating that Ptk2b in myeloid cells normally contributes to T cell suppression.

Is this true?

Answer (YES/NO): NO